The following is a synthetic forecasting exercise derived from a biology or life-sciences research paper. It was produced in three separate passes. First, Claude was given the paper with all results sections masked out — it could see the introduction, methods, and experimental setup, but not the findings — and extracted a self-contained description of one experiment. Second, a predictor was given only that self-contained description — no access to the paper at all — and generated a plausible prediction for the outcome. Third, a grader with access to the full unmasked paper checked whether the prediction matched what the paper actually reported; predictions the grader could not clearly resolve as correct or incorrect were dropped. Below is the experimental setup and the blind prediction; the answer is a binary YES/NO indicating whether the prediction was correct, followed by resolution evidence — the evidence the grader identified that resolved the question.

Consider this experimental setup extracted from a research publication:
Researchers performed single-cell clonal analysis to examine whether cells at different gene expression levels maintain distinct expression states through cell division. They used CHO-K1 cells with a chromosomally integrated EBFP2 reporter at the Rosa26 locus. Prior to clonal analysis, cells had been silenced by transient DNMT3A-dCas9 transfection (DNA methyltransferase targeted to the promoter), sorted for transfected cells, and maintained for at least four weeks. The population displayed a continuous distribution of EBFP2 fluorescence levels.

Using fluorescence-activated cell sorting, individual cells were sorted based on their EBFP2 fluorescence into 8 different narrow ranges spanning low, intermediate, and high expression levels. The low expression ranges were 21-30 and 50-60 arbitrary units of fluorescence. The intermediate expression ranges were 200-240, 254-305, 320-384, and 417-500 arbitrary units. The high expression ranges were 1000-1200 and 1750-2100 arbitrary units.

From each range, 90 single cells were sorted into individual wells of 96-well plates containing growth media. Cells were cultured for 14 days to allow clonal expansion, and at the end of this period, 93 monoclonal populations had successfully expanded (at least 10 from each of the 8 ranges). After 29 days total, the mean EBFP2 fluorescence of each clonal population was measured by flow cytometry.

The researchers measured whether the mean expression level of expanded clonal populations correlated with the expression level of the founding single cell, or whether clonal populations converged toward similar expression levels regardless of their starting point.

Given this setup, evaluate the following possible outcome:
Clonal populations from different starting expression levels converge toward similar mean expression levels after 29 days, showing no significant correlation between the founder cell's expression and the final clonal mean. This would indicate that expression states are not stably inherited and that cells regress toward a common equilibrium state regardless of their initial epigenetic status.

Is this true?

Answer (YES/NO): NO